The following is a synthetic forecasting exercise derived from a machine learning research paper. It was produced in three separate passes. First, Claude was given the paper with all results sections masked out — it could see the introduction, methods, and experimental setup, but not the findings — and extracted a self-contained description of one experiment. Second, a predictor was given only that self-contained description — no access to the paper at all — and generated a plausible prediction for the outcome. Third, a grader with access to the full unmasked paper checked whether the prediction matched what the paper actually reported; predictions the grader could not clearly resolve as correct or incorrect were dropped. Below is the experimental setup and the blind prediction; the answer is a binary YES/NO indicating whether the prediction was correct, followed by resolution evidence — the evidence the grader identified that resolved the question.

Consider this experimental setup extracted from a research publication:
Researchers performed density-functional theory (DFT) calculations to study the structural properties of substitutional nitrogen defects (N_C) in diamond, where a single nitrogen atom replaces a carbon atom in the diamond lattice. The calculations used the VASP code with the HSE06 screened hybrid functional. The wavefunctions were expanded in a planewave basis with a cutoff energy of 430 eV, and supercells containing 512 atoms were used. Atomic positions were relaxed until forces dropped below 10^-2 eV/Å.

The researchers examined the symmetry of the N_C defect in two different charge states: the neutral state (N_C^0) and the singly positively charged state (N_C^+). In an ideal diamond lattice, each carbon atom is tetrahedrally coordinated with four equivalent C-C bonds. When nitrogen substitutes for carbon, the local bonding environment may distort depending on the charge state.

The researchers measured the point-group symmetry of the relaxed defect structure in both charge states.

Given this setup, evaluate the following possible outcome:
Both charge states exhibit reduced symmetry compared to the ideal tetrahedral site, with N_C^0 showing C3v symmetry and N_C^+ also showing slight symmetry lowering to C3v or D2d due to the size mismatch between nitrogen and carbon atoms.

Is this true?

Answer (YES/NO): NO